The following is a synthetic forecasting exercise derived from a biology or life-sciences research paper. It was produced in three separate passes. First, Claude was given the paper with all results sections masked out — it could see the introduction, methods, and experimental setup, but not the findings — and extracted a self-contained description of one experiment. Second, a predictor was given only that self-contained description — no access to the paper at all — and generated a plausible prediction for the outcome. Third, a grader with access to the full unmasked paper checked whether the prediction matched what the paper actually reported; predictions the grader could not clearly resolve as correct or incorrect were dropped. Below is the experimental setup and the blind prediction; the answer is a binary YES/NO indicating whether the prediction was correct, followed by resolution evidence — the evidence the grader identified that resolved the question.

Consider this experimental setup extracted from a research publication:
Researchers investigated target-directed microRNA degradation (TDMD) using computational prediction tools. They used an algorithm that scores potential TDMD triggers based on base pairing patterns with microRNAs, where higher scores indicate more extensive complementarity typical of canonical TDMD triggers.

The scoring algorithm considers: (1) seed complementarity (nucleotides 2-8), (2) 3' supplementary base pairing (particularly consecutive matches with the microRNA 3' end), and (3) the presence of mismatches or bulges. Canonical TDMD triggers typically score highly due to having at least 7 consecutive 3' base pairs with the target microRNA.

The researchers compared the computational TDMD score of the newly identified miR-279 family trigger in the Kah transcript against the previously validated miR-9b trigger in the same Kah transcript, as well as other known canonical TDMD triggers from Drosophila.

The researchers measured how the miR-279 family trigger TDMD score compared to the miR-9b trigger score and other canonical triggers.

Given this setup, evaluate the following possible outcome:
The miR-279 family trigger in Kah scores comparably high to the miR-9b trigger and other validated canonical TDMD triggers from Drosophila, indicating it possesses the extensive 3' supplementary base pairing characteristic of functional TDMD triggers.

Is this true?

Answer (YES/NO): NO